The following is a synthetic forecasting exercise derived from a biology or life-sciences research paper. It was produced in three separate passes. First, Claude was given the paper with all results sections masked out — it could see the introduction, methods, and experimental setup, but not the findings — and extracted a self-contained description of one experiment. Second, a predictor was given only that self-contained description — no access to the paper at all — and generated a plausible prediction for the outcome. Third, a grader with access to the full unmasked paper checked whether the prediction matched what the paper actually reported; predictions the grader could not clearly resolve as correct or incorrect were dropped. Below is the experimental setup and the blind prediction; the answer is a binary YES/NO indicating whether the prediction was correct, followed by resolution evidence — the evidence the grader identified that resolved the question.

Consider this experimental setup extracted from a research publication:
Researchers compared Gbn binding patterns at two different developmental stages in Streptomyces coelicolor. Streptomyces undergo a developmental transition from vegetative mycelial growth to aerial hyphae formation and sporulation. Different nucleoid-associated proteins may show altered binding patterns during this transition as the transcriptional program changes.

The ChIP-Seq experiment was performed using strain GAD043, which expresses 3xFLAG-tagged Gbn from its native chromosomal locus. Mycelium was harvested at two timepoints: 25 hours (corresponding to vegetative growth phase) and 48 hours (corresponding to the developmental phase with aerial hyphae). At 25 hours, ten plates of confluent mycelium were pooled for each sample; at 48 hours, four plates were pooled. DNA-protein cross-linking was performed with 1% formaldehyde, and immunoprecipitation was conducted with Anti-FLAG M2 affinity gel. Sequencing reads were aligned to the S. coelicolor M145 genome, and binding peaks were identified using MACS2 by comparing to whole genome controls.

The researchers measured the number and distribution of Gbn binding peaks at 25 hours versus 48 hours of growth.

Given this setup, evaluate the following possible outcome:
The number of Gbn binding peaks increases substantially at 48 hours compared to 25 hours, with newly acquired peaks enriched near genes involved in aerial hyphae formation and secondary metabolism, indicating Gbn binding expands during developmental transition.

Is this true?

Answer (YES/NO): NO